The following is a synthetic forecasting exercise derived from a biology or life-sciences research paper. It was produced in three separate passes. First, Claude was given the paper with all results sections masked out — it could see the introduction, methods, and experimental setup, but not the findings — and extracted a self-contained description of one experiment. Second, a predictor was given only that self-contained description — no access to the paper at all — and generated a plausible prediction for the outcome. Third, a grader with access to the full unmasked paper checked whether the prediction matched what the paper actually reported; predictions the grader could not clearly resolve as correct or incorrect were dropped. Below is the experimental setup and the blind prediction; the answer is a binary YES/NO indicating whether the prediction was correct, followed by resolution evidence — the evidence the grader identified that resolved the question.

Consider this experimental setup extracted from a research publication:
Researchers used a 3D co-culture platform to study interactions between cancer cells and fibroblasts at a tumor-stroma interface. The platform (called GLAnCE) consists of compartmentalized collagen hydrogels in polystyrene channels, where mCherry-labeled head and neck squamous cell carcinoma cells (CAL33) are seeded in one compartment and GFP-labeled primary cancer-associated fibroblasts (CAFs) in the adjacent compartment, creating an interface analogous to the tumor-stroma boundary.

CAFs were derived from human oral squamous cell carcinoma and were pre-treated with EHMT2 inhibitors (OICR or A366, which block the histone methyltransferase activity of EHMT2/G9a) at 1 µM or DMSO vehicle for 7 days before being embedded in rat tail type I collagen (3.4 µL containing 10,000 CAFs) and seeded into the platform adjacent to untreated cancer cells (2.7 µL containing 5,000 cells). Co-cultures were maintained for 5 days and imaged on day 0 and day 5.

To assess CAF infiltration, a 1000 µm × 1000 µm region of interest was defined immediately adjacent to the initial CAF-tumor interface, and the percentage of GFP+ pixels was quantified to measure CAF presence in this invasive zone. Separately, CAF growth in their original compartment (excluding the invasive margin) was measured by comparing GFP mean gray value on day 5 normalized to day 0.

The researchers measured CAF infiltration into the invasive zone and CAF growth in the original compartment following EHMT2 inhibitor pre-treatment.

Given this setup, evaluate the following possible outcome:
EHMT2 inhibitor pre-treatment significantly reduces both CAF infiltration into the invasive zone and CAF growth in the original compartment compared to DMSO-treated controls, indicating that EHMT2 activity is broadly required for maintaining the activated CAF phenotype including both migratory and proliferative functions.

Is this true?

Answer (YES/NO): YES